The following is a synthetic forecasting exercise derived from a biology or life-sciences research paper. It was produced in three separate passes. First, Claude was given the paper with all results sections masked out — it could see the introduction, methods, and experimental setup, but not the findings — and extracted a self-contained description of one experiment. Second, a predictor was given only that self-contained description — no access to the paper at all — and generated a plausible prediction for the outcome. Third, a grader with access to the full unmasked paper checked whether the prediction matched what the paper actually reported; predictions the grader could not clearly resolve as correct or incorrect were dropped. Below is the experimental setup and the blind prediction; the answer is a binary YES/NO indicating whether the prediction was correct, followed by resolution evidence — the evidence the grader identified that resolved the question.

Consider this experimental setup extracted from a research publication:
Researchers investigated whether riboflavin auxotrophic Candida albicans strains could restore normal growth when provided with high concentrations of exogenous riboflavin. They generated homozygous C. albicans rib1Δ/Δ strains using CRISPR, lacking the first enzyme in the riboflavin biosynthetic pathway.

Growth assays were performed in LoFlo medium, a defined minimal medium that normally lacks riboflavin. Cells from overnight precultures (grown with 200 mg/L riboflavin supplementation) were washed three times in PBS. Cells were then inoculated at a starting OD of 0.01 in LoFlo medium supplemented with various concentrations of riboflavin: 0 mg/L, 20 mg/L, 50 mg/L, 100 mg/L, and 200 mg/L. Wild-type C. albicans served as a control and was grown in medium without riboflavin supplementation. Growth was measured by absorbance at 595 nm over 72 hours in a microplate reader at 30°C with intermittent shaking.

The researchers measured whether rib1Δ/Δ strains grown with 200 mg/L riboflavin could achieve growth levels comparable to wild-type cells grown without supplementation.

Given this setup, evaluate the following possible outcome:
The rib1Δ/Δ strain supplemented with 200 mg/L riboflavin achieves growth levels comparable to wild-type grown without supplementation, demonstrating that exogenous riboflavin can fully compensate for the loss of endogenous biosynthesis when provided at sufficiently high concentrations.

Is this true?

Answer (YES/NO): NO